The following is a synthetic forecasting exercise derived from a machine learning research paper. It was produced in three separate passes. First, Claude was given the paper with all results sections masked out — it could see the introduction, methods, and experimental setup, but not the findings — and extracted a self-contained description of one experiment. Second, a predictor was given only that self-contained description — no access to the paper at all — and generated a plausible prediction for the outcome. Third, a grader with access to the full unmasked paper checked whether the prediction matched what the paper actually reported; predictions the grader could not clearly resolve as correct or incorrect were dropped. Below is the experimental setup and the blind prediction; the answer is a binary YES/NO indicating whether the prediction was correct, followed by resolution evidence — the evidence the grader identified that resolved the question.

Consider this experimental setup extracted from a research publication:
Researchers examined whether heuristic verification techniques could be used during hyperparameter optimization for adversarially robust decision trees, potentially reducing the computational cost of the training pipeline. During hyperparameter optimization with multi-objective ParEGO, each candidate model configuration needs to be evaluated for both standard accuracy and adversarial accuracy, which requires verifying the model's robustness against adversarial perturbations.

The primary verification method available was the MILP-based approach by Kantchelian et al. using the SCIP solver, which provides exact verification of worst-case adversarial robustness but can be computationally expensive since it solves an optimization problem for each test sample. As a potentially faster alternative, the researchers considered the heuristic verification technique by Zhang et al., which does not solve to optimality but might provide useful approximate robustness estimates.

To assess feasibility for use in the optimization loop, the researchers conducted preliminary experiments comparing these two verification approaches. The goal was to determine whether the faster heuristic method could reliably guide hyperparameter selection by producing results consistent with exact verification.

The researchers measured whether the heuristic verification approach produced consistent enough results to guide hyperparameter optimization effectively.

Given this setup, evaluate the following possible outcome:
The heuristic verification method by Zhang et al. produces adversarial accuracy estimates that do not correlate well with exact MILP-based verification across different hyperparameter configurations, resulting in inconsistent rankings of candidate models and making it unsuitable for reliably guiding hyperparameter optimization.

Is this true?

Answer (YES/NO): YES